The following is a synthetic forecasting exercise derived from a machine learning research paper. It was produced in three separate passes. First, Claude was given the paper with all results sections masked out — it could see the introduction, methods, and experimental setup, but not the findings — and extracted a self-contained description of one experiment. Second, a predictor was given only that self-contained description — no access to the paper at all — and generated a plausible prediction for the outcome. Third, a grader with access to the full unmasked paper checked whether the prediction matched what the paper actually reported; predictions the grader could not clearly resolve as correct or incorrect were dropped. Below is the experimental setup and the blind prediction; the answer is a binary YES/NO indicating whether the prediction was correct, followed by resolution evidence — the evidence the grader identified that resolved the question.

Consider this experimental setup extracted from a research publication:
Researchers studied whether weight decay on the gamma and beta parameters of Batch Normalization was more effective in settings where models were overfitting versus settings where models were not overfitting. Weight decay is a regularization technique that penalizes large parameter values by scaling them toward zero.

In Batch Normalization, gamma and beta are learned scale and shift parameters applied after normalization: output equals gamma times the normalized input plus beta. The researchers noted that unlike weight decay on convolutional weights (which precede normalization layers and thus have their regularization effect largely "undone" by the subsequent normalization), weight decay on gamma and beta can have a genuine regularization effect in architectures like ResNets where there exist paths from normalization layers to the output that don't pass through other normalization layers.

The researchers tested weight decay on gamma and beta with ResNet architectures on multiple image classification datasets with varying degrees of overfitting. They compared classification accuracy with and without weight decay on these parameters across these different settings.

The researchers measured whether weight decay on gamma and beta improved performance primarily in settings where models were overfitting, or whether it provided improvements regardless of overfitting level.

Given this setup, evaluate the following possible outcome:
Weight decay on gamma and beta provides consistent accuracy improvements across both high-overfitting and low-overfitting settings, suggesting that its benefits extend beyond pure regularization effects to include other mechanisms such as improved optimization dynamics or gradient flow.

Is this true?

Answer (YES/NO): NO